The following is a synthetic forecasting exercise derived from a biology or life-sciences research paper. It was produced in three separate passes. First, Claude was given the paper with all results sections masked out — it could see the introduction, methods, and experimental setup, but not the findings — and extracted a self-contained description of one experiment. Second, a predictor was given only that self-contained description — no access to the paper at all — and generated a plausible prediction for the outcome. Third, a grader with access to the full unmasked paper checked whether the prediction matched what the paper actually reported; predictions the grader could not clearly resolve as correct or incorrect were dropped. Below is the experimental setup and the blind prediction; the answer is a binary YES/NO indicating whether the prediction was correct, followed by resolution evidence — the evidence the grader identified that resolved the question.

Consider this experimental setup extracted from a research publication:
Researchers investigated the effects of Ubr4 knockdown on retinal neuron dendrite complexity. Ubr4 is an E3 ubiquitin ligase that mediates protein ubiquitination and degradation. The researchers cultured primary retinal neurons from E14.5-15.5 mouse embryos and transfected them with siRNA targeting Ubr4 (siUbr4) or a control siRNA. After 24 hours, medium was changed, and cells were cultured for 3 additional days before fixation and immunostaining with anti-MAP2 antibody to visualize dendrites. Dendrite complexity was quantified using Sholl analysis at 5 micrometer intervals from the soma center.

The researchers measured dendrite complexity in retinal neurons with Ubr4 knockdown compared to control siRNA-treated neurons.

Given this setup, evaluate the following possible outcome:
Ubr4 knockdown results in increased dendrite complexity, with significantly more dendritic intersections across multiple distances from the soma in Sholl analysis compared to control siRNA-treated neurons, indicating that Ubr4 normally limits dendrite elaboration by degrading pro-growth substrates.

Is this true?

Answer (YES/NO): NO